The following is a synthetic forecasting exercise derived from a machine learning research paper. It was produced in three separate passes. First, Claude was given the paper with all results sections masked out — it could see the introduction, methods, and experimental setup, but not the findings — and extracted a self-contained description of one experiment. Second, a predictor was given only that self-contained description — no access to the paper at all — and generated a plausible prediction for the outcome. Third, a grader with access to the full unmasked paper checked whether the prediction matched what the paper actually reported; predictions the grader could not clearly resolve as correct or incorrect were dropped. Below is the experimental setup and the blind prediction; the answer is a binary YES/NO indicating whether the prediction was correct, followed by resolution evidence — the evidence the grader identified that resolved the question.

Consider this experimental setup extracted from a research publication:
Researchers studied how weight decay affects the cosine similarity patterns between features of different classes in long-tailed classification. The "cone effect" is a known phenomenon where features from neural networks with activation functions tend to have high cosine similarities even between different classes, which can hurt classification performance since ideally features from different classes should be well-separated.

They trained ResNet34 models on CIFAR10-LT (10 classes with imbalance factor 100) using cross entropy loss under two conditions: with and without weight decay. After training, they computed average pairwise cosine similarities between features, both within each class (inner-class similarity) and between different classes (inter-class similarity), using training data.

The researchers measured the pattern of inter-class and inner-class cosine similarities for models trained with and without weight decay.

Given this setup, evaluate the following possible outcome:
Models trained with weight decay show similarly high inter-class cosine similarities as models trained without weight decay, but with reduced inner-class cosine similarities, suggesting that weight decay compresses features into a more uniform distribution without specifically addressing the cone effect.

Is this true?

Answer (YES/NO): NO